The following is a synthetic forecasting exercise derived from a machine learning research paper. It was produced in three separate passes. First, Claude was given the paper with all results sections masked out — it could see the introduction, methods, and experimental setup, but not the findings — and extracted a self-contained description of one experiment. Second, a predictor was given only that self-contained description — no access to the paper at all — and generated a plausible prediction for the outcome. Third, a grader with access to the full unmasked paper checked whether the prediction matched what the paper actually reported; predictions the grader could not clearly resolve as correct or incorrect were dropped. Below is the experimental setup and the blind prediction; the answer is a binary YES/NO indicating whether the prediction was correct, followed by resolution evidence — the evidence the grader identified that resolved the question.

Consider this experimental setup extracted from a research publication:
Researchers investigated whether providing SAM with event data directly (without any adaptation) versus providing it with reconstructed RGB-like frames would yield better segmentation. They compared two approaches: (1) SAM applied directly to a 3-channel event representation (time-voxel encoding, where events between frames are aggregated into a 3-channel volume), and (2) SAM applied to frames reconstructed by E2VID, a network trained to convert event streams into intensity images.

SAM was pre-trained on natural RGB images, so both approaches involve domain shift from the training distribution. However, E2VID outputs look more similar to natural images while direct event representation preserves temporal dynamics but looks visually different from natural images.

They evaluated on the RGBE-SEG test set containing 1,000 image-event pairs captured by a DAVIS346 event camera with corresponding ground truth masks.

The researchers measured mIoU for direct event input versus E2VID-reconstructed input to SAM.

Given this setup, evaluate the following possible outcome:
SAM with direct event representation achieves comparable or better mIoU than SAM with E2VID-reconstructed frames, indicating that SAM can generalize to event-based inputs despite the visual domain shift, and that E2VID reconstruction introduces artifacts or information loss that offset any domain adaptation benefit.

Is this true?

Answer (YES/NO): NO